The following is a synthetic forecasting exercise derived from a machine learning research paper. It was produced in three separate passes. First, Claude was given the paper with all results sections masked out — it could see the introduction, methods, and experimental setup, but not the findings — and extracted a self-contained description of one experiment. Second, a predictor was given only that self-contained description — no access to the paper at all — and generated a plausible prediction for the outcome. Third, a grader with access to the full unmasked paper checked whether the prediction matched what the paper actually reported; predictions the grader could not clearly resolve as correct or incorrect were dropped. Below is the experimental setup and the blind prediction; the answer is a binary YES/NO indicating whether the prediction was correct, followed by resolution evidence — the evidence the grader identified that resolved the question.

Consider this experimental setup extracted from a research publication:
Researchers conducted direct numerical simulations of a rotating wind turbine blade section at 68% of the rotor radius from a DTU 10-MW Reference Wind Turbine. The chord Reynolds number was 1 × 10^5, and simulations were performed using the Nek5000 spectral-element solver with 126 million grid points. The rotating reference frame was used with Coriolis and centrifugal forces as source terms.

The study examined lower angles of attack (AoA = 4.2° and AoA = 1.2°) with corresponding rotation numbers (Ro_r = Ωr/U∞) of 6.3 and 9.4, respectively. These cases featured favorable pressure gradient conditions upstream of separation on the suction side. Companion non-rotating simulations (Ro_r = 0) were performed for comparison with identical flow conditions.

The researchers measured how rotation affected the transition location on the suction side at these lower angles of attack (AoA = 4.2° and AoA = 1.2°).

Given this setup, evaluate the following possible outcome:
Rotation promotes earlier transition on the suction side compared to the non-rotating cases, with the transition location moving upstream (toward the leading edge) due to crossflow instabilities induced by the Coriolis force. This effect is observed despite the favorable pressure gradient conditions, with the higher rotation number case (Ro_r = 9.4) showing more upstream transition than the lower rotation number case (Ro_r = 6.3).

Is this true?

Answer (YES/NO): NO